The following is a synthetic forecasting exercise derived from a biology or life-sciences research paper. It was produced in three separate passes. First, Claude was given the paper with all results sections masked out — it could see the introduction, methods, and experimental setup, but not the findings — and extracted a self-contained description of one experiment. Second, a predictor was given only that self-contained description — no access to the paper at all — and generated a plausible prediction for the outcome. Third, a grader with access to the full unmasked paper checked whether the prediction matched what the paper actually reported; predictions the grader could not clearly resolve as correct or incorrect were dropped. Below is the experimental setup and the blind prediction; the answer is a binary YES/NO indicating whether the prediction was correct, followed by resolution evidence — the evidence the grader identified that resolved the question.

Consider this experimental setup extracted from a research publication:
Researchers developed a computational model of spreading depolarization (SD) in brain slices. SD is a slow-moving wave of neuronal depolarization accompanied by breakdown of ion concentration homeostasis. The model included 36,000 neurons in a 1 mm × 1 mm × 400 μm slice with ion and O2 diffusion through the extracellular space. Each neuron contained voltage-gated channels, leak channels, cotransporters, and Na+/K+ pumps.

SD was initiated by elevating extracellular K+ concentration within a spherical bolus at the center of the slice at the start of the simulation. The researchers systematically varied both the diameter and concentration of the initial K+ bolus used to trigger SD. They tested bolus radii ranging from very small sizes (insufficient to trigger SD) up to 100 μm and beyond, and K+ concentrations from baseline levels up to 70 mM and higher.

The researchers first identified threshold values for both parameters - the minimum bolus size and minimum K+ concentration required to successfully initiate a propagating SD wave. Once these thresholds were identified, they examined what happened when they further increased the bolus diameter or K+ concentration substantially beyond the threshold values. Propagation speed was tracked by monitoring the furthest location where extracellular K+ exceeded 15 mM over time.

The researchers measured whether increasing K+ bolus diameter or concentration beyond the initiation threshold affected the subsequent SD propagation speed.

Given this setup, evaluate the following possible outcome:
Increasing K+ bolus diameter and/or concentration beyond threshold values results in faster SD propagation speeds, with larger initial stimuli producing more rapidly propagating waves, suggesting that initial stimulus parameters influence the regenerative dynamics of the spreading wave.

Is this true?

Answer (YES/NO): NO